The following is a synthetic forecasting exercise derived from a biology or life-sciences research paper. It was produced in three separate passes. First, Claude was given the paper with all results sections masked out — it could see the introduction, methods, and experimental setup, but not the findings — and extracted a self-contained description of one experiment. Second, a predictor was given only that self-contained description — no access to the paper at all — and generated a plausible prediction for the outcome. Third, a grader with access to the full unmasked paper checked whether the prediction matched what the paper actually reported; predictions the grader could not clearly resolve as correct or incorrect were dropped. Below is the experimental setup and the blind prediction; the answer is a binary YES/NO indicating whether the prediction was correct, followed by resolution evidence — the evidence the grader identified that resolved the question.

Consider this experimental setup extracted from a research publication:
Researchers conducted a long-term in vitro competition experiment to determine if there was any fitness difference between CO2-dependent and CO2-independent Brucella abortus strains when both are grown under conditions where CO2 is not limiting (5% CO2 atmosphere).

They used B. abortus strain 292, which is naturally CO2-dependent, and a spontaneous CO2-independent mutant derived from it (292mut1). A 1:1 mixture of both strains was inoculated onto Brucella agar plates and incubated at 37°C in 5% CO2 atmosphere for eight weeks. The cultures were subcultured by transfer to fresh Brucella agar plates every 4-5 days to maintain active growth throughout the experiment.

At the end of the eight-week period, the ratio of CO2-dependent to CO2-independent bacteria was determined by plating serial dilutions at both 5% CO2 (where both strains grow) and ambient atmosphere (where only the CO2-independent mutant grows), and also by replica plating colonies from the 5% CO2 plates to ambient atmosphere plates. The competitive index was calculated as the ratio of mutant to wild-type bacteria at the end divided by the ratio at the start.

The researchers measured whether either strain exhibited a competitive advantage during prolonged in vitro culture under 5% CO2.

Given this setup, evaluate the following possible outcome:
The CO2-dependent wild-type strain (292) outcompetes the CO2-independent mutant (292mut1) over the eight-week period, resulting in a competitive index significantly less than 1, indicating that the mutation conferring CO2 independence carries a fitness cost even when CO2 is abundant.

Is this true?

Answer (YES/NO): NO